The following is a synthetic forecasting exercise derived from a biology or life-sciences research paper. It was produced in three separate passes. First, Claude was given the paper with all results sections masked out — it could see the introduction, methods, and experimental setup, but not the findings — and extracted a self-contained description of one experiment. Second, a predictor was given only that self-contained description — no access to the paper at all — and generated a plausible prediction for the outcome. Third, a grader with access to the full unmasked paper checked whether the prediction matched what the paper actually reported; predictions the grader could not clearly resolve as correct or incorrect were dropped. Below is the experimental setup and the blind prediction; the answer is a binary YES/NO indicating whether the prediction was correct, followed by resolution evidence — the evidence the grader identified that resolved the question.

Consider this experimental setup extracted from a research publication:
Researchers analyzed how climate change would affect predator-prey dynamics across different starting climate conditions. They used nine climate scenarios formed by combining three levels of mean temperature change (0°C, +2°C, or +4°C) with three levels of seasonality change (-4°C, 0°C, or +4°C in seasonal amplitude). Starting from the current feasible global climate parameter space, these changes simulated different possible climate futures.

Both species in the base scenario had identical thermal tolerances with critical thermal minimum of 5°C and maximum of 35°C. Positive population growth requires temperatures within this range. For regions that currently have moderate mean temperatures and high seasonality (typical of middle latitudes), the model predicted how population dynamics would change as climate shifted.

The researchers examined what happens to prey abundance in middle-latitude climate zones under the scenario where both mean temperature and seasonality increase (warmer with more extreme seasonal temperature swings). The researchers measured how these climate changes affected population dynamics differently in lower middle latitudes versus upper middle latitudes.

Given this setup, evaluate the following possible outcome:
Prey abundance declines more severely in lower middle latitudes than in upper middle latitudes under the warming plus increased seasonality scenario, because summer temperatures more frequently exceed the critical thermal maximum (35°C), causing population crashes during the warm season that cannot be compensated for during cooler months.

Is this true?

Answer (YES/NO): YES